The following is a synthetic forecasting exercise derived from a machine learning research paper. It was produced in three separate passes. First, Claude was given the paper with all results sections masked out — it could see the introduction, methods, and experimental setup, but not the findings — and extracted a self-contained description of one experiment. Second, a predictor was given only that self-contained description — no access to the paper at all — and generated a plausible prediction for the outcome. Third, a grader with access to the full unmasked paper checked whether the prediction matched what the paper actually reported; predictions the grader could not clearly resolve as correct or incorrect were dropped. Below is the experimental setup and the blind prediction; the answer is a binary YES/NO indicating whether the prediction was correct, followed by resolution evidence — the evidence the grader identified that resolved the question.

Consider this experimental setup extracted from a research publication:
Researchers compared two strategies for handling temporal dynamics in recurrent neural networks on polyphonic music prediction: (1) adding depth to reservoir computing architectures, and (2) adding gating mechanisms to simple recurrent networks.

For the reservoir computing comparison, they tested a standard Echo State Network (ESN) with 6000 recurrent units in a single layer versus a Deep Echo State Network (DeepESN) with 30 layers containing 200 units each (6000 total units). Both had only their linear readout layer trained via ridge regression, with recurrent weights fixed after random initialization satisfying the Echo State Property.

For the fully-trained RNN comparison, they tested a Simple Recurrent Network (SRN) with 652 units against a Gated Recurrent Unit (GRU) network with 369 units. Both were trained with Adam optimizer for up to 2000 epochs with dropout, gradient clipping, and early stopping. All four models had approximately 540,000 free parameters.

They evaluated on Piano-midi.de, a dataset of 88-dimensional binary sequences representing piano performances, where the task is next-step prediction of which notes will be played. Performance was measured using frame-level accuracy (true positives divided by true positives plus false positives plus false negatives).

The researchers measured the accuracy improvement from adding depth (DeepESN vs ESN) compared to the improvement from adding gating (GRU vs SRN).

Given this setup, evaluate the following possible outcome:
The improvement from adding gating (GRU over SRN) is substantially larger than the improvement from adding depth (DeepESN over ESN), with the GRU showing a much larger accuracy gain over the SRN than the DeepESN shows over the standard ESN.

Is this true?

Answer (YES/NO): NO